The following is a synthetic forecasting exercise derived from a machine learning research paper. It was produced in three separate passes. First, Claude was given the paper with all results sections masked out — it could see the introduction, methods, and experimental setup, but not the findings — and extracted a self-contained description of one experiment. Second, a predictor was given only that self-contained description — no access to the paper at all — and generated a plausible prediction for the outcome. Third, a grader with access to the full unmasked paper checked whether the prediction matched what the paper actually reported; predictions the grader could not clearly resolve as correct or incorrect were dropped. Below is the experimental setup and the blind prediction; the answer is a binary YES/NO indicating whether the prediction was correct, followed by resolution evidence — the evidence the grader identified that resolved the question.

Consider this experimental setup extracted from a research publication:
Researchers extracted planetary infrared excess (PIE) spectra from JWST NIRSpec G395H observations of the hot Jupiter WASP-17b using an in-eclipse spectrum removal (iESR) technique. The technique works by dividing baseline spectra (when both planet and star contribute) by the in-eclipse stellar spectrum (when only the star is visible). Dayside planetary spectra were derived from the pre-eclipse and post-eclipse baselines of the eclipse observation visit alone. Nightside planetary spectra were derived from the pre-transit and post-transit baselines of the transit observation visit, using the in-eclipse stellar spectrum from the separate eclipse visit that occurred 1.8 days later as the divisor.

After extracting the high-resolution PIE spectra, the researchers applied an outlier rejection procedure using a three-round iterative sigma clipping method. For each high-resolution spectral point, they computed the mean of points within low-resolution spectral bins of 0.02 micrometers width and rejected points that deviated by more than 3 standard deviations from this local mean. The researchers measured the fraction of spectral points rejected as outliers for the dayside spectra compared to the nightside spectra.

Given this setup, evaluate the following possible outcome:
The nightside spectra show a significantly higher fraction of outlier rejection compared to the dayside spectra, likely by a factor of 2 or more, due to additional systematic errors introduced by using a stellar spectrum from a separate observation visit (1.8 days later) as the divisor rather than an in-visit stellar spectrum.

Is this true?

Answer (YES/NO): NO